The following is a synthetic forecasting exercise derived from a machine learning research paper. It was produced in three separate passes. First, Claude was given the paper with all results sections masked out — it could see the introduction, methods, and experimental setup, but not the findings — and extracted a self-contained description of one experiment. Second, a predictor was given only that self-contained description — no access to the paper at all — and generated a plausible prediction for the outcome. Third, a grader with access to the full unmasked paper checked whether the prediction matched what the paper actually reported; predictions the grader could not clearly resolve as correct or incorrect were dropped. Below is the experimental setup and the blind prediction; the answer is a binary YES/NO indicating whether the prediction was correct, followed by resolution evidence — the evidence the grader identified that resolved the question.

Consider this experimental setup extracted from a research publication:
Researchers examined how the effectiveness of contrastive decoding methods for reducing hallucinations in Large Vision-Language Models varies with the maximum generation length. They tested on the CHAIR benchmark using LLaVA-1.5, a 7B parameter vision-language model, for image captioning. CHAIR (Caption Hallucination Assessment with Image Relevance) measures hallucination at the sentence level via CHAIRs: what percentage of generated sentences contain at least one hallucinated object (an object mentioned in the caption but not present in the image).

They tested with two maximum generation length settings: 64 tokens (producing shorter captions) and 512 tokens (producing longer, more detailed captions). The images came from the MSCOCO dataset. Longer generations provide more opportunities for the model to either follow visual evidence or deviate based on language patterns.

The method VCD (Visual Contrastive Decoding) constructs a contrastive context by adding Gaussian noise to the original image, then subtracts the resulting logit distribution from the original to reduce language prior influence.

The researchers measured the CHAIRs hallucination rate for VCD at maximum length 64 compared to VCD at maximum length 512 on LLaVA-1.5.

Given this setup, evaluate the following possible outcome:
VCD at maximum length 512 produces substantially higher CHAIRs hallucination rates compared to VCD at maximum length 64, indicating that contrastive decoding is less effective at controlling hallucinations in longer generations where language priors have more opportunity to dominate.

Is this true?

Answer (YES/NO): YES